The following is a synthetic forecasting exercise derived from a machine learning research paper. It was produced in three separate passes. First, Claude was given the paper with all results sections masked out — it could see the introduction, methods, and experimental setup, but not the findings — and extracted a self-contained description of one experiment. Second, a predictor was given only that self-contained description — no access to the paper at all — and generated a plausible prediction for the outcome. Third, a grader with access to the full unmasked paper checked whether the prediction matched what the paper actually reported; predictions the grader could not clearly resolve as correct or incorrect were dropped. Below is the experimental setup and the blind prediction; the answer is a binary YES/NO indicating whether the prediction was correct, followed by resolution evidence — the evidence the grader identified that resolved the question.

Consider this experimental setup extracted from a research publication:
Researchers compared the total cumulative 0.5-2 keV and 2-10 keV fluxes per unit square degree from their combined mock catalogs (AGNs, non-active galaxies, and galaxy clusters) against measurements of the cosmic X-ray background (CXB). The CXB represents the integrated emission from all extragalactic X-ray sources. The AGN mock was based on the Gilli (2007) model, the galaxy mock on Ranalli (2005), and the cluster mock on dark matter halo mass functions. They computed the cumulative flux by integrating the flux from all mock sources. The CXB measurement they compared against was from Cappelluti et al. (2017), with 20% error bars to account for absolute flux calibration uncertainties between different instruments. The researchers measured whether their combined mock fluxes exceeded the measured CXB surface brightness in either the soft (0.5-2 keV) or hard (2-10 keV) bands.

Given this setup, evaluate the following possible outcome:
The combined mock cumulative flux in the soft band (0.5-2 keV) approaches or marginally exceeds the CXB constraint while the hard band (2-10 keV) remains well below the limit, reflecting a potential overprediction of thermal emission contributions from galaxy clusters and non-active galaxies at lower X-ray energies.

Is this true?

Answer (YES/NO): NO